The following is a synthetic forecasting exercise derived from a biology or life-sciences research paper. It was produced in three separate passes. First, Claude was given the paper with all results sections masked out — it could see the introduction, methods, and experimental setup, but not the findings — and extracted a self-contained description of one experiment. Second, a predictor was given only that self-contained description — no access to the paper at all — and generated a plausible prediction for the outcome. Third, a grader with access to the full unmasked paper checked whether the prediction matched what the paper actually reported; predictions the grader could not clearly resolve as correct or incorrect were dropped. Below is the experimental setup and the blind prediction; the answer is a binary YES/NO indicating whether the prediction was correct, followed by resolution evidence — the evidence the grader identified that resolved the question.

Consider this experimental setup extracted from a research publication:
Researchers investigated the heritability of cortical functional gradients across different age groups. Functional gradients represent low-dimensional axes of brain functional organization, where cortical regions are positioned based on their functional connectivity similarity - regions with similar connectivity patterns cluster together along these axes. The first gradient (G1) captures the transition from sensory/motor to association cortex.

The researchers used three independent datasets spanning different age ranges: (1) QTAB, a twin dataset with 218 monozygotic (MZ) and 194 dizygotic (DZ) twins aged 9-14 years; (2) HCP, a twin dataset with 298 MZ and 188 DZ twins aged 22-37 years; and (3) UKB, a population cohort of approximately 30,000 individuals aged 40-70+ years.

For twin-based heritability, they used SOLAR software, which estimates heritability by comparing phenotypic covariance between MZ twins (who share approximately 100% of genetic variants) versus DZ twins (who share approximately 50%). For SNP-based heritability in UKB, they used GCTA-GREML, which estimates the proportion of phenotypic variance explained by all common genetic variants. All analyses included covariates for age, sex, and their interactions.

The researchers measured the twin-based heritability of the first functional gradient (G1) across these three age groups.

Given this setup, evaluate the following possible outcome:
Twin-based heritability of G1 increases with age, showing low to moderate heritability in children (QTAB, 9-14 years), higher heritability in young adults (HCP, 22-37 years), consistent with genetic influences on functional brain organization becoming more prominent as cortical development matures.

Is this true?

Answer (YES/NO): NO